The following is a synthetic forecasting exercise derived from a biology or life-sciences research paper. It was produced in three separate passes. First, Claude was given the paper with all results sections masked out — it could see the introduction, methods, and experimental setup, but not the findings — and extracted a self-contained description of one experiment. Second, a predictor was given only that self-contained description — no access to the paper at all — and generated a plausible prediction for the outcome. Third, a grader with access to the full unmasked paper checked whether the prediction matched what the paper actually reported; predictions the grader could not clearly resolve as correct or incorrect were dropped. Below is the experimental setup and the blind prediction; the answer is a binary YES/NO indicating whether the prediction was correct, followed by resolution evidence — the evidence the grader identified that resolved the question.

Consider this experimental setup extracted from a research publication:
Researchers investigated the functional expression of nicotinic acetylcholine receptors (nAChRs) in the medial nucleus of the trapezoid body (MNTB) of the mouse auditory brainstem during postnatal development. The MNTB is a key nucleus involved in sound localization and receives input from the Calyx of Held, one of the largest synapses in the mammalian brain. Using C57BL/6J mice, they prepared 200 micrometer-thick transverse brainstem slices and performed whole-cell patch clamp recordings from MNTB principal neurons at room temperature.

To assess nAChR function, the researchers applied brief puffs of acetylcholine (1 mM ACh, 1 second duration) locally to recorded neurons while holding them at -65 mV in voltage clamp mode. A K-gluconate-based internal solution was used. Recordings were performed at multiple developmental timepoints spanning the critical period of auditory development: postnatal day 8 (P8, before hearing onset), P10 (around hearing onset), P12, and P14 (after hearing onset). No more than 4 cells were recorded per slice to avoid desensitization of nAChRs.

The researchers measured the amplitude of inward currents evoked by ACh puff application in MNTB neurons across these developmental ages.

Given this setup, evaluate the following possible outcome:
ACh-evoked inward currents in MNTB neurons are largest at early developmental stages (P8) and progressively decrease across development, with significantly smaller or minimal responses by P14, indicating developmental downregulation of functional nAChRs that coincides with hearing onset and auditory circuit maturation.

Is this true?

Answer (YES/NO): YES